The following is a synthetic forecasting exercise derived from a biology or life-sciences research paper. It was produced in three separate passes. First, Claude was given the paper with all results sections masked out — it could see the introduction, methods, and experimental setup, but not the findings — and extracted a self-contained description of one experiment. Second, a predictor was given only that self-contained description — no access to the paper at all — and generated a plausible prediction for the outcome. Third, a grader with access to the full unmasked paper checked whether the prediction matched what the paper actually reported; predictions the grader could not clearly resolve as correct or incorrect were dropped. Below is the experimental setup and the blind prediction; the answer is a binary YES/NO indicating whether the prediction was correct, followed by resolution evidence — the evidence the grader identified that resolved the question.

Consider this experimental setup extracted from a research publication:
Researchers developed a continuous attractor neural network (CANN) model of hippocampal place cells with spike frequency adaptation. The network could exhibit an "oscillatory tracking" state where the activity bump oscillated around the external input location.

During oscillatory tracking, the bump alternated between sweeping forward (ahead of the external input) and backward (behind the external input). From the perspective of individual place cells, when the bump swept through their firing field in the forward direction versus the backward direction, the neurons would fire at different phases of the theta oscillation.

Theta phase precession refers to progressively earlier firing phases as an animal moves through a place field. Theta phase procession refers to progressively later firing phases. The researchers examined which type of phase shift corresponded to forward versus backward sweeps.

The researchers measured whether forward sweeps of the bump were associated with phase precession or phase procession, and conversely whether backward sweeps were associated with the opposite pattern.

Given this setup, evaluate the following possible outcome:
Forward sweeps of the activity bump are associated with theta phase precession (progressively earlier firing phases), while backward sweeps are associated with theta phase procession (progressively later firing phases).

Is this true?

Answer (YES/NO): YES